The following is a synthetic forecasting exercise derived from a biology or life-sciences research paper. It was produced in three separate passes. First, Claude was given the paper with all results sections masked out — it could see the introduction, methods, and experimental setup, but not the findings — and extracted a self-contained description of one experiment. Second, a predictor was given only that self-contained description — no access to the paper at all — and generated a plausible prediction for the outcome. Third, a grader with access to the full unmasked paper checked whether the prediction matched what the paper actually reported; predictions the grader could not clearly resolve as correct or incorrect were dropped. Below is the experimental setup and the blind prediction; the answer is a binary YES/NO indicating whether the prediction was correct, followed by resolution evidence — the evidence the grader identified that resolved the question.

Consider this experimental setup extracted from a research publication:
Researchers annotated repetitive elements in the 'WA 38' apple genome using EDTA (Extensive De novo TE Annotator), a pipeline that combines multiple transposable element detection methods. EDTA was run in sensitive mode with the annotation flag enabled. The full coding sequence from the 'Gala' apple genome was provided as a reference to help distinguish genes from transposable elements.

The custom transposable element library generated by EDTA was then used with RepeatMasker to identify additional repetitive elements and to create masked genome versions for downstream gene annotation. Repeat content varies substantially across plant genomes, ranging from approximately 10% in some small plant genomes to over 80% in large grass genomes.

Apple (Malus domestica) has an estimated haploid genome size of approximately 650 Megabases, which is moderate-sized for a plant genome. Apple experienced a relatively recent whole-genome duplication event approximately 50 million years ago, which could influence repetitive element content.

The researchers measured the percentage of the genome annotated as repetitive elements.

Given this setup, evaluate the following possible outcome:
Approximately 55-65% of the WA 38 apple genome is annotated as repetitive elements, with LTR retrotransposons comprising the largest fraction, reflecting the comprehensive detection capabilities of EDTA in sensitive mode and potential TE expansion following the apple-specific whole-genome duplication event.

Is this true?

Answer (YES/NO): YES